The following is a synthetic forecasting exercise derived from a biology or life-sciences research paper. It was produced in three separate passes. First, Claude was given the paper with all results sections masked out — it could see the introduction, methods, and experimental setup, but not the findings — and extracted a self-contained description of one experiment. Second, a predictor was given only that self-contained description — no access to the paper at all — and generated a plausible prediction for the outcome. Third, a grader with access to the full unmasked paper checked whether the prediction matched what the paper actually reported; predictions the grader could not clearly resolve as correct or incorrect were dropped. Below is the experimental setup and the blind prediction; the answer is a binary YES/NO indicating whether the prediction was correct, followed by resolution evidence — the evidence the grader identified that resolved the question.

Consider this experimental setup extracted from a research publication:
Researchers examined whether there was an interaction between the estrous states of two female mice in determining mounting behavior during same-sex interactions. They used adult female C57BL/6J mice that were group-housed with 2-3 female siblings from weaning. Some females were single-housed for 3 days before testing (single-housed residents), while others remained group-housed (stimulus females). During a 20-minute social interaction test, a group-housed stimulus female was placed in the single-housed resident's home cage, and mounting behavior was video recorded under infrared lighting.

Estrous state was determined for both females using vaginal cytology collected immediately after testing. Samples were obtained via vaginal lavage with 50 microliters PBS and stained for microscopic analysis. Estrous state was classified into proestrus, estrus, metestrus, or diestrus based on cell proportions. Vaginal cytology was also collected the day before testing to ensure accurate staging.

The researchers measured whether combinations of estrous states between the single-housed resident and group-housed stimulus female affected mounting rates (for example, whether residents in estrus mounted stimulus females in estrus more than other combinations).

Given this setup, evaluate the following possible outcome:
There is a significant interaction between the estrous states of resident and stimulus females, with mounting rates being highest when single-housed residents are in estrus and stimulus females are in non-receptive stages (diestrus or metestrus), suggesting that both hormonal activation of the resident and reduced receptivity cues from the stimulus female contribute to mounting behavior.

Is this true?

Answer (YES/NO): NO